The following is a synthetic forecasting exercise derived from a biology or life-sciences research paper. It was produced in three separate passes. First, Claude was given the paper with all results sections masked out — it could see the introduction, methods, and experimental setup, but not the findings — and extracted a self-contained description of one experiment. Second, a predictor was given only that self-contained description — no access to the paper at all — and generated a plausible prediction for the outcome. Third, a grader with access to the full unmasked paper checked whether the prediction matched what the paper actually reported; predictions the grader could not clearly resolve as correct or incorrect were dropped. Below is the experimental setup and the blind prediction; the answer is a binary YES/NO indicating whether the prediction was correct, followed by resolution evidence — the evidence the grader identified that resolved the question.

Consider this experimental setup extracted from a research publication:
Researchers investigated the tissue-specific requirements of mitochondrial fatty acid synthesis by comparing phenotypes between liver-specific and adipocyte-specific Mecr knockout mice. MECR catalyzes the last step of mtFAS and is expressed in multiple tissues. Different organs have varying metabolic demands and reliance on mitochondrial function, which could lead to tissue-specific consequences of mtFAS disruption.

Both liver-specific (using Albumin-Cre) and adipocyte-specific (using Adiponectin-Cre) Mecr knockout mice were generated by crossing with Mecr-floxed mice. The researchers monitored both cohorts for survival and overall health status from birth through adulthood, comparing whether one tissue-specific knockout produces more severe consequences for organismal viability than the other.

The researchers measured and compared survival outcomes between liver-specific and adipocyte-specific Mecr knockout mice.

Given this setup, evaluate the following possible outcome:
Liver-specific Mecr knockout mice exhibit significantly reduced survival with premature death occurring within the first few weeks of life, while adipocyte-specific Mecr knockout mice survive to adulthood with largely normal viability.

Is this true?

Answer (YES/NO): NO